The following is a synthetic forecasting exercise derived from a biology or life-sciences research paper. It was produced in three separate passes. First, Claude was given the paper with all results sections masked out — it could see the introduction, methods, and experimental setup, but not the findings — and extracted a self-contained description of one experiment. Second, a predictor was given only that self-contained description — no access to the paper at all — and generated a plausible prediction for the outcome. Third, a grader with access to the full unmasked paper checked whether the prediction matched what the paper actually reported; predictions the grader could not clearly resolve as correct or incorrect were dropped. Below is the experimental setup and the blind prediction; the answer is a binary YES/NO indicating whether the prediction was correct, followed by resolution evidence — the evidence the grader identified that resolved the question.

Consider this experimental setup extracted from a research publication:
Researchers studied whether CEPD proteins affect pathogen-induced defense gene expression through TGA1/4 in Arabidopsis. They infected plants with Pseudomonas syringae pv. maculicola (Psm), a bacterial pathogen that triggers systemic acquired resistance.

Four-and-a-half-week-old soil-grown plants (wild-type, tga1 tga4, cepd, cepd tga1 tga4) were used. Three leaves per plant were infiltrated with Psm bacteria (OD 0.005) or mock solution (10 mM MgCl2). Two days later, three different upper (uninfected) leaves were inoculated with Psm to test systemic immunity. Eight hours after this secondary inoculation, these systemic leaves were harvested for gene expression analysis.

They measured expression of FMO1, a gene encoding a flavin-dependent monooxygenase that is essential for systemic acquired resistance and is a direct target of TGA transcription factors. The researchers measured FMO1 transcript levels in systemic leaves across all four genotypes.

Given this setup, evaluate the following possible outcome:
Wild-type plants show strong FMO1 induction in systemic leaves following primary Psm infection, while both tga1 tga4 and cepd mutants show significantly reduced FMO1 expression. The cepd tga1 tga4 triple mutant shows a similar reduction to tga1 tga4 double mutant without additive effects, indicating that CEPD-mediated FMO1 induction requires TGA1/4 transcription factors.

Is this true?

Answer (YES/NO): NO